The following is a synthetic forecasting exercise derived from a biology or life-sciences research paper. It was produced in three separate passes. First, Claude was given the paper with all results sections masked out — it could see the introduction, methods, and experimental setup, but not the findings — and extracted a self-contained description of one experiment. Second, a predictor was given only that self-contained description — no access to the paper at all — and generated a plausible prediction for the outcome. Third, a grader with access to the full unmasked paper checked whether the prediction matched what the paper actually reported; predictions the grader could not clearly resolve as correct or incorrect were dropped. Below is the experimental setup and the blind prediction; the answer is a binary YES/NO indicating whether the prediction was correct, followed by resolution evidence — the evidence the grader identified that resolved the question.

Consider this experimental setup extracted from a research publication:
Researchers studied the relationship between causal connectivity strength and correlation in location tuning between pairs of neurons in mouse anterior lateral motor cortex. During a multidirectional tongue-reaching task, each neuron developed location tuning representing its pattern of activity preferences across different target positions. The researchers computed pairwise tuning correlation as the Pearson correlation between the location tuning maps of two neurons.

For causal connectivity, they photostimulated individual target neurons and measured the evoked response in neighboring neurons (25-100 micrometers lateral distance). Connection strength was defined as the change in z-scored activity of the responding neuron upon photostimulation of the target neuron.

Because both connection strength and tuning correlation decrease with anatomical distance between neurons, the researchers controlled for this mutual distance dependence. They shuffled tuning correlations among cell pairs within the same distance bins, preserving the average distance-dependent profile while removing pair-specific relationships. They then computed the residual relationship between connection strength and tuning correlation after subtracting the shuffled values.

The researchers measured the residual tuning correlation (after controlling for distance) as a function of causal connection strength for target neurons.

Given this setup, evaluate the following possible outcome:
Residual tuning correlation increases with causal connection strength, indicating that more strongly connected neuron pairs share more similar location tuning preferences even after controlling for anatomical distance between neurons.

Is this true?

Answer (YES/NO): YES